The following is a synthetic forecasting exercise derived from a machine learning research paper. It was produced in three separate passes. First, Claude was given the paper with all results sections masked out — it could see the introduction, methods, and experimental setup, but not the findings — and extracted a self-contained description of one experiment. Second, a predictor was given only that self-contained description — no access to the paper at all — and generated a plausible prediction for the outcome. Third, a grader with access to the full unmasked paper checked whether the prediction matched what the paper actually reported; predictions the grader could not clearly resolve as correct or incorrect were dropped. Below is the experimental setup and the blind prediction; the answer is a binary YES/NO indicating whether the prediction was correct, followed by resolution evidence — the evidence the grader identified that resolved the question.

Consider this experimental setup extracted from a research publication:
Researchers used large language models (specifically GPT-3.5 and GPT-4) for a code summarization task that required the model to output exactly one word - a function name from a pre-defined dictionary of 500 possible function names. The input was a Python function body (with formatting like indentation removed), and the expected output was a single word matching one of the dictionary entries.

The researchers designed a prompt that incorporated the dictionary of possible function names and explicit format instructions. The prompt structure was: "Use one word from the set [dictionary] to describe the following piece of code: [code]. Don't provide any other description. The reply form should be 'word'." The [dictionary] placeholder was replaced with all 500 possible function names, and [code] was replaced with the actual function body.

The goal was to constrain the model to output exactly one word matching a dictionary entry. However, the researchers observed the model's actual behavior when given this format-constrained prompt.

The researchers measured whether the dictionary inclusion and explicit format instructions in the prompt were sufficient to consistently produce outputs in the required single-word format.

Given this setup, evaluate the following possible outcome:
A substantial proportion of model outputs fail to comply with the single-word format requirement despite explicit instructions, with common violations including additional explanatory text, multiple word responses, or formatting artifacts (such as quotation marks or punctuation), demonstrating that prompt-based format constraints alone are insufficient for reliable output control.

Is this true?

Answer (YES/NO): NO